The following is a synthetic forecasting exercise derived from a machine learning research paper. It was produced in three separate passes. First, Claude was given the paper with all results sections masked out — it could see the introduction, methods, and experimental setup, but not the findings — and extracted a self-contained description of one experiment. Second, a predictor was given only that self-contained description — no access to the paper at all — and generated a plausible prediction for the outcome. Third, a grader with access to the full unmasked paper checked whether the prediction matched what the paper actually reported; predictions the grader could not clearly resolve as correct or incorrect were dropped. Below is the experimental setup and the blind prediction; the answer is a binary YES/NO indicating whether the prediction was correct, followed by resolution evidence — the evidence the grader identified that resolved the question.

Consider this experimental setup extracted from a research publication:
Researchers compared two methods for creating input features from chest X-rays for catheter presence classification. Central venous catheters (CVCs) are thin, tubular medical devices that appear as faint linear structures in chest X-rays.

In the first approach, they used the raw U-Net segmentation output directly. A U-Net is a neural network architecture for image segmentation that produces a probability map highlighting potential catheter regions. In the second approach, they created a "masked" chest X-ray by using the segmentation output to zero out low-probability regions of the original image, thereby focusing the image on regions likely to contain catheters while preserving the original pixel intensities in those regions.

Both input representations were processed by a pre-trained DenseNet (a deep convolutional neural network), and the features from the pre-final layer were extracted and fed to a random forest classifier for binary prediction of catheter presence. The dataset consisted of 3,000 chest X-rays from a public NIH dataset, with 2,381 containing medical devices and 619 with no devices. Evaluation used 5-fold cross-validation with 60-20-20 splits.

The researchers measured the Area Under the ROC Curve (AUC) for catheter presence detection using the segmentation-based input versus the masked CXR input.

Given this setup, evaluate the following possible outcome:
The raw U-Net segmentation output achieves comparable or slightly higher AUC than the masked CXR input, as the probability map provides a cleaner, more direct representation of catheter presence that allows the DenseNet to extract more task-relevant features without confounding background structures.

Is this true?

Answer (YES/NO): NO